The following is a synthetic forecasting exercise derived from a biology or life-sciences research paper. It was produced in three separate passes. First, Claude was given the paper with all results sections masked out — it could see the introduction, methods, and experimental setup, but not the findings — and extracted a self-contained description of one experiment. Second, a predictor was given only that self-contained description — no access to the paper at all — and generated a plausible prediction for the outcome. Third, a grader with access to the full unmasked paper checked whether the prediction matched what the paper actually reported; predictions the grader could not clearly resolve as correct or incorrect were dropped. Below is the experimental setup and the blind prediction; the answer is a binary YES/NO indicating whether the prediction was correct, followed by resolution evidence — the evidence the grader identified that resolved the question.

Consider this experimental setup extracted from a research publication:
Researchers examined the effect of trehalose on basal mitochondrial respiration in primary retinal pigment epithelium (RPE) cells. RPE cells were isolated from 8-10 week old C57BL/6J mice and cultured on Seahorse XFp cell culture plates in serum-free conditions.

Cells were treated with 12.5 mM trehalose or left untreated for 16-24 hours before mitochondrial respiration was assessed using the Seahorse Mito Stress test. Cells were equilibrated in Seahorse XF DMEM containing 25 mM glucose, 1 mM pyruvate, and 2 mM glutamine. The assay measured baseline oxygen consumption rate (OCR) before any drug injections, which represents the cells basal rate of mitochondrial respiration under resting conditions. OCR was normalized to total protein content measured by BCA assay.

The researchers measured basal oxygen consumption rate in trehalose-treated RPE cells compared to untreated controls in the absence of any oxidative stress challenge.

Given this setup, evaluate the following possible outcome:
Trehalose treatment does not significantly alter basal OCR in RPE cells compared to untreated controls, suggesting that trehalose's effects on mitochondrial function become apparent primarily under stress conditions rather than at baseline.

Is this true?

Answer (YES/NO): YES